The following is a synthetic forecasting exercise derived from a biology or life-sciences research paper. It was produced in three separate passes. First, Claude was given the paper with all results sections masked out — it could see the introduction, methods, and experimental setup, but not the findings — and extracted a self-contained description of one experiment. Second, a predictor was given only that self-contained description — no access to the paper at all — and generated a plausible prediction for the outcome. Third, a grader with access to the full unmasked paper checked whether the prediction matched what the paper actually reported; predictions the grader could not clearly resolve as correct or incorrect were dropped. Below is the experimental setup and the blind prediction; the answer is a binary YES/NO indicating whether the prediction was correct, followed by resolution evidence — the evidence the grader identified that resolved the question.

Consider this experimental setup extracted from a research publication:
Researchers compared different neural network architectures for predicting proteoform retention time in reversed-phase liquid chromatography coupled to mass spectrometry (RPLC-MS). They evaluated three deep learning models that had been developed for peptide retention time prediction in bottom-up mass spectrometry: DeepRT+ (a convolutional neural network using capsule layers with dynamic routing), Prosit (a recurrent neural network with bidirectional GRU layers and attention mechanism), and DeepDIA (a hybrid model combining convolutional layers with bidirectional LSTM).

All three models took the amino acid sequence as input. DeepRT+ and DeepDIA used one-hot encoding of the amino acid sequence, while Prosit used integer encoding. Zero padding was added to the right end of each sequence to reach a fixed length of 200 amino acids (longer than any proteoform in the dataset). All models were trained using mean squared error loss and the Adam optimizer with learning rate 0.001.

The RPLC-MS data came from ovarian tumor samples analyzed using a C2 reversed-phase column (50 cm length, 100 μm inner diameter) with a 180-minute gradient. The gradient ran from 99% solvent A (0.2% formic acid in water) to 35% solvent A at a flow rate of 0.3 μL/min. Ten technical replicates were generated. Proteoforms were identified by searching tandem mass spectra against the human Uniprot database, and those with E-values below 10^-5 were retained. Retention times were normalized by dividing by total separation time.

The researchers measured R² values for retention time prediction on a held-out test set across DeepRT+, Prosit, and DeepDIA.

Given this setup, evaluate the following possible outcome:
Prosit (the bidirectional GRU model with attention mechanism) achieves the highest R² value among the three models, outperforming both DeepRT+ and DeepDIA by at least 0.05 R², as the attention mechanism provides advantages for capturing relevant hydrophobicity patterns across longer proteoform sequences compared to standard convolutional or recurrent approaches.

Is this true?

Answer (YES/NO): YES